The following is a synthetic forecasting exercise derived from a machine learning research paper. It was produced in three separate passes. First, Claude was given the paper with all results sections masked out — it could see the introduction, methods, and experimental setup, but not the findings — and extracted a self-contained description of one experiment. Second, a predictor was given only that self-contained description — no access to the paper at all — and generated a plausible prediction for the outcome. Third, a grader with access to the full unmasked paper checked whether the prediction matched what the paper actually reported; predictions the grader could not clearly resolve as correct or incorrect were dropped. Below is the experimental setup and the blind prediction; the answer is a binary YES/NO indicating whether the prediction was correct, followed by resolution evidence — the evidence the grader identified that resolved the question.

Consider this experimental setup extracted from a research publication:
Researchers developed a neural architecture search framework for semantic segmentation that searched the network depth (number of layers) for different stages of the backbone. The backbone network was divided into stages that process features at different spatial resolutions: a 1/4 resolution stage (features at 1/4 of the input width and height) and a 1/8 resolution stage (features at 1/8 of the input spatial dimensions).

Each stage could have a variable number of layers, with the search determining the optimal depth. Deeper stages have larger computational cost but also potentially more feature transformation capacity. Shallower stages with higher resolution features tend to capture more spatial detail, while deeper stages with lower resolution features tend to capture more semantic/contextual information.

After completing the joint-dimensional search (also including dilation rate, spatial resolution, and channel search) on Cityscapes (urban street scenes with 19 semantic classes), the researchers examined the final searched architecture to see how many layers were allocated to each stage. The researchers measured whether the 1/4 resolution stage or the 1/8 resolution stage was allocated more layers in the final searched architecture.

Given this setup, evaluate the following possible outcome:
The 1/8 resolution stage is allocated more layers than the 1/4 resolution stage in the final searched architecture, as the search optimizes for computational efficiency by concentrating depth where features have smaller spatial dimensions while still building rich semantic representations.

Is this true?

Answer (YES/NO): YES